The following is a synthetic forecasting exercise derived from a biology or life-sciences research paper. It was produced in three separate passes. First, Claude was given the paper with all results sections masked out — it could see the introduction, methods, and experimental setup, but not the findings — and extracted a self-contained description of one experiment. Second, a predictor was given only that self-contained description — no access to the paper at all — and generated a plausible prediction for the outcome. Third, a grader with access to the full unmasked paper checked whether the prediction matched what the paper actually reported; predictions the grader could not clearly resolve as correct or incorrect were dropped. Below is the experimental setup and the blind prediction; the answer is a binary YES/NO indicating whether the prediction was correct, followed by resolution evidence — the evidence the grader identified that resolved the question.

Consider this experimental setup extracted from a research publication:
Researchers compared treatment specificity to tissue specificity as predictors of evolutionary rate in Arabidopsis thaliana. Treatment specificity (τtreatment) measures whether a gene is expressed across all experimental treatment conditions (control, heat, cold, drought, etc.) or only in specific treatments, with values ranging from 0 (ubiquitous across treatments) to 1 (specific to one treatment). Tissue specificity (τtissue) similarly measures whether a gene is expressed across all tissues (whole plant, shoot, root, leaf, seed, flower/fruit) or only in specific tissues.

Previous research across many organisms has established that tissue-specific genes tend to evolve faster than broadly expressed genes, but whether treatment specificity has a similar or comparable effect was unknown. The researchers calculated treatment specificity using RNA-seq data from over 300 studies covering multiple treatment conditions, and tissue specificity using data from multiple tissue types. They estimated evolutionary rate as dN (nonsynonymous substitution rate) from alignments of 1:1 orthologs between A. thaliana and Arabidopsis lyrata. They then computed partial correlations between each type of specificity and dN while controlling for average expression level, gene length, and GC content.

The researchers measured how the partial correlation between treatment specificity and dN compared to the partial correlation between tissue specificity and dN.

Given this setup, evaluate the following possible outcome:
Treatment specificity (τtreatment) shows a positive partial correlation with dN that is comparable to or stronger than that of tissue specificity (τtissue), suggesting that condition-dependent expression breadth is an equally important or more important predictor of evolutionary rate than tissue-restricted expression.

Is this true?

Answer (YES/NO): YES